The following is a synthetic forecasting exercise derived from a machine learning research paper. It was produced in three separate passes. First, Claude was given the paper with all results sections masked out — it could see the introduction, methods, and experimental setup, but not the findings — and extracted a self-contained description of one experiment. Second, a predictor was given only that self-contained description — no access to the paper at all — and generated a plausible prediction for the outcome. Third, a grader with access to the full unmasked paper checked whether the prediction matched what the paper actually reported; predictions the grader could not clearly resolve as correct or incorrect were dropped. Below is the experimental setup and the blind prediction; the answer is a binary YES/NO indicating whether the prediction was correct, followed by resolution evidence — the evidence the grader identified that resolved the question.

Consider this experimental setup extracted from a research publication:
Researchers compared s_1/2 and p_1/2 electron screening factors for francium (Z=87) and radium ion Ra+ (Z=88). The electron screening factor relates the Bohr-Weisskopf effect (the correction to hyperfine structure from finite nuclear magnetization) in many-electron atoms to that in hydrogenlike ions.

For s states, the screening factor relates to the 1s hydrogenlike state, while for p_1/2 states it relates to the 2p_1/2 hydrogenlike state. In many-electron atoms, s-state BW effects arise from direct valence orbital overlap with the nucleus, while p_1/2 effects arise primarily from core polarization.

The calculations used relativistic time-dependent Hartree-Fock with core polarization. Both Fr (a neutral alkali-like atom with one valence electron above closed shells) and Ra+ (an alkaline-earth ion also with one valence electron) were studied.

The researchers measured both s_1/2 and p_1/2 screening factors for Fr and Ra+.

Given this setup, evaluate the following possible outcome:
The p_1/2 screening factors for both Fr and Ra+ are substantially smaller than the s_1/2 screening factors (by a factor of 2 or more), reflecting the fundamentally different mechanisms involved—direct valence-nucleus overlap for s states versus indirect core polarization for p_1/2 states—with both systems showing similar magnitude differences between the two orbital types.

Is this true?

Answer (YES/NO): NO